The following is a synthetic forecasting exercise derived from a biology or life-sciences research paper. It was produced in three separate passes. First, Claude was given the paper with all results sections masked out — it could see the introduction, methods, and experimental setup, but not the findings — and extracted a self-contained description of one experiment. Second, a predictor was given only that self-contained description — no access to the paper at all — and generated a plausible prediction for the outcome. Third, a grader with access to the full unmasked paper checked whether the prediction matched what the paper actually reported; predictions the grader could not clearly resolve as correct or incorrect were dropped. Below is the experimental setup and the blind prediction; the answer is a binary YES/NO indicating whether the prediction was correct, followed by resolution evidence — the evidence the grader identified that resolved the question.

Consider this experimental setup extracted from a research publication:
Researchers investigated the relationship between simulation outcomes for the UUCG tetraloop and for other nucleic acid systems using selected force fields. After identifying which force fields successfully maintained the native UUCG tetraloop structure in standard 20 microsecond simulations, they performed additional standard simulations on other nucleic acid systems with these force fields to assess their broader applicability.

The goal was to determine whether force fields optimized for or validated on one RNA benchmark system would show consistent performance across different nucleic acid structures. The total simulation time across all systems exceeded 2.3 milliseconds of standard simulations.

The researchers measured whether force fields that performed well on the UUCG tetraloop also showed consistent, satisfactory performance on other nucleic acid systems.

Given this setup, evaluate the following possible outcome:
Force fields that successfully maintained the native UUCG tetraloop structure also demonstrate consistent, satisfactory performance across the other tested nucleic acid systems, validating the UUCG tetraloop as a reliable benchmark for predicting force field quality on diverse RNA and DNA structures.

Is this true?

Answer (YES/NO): NO